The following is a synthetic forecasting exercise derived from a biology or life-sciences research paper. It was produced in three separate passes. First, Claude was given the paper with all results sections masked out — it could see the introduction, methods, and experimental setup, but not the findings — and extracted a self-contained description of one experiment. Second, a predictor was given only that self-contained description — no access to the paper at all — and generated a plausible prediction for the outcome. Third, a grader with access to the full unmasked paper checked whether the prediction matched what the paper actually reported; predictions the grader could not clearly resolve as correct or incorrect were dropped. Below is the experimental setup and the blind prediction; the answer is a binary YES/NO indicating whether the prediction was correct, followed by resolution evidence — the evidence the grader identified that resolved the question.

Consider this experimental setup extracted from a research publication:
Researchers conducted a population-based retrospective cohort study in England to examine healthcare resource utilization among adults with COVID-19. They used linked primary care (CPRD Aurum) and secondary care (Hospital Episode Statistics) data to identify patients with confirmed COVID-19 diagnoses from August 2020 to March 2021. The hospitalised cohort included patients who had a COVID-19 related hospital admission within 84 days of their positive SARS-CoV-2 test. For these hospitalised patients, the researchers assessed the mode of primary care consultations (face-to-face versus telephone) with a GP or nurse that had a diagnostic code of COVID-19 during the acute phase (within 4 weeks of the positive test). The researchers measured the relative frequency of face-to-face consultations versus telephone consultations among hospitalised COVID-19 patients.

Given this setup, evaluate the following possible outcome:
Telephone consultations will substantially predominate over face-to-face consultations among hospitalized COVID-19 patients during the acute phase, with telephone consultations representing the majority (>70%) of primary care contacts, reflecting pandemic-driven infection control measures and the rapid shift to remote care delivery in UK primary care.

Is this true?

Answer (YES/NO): NO